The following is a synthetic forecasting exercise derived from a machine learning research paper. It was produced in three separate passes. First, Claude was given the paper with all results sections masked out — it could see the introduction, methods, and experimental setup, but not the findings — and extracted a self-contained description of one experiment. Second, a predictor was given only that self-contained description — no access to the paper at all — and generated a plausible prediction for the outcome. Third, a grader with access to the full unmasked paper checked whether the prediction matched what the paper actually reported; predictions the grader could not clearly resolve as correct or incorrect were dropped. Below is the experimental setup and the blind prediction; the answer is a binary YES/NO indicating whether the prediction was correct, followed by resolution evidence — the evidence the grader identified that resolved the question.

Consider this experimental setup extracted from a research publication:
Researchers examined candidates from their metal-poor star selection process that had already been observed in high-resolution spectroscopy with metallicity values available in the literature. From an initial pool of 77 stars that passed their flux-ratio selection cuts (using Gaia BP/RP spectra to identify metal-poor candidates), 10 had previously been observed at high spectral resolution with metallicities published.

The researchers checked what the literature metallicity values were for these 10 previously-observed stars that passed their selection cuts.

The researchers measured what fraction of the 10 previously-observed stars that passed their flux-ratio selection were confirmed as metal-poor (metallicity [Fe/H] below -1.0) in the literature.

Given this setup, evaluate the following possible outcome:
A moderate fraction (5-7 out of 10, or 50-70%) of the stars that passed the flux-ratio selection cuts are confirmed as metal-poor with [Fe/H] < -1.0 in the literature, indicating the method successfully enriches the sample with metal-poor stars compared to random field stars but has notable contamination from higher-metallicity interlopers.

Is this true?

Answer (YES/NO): NO